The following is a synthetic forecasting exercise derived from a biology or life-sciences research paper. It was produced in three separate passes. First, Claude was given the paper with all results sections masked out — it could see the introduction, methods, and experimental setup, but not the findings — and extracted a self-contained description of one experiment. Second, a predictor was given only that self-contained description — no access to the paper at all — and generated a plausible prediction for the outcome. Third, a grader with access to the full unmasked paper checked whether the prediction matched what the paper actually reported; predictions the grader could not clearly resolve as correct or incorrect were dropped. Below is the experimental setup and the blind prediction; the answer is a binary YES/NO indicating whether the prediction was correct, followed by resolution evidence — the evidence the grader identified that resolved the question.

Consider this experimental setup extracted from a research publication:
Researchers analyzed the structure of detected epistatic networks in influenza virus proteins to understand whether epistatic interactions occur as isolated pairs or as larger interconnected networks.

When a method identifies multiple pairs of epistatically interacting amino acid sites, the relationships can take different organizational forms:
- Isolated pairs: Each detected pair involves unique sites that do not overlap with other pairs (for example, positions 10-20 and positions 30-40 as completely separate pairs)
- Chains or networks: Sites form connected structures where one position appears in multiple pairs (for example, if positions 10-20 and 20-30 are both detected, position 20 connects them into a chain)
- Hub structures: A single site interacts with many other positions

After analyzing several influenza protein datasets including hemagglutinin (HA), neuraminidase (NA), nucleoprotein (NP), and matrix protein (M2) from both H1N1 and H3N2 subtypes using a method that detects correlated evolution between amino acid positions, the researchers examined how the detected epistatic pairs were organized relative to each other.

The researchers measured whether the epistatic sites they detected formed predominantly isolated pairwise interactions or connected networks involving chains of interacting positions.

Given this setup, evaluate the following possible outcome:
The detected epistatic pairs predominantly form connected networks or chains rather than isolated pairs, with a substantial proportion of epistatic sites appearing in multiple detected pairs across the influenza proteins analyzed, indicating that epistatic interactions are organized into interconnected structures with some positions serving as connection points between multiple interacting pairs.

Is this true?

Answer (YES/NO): YES